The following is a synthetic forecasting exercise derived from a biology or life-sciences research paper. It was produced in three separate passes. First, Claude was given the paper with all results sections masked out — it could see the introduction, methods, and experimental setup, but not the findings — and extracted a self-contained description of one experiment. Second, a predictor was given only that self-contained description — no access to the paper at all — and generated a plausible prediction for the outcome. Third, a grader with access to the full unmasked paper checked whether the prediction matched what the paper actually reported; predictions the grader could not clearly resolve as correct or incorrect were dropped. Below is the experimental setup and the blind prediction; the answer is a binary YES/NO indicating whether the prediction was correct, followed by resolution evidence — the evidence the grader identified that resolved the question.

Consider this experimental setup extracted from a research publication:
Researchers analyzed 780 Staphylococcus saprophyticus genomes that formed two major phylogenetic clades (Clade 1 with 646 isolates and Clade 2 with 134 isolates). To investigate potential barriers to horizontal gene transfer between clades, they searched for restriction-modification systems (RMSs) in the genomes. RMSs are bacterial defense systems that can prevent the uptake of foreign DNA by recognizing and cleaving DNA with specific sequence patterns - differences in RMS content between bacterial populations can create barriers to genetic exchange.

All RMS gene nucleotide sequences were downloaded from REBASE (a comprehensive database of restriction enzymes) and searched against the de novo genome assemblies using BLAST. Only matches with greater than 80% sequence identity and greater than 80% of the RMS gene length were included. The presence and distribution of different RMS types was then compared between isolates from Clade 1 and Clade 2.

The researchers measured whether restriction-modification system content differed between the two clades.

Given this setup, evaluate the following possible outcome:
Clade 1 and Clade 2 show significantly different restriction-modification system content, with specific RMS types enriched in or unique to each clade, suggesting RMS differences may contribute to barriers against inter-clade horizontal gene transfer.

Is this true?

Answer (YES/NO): YES